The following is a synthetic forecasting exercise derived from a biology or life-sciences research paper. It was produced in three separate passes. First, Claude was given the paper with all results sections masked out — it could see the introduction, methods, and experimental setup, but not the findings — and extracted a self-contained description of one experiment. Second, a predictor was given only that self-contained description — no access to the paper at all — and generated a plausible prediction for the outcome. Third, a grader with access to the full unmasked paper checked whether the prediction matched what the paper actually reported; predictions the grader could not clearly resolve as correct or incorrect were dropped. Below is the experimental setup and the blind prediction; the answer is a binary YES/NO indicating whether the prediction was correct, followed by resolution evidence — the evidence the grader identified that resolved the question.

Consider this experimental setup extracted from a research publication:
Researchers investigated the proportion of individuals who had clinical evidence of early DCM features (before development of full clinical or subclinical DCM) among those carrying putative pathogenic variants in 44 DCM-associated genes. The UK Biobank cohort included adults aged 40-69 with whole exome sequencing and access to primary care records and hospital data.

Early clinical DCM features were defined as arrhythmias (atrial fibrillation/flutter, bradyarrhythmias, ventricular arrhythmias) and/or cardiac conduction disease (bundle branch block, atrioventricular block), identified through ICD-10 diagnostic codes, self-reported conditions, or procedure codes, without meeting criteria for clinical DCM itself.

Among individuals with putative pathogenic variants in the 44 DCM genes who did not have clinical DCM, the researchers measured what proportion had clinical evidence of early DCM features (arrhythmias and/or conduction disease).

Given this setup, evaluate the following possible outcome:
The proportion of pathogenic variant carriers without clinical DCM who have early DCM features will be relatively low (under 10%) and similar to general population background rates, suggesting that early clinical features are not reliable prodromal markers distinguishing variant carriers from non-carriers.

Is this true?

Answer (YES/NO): NO